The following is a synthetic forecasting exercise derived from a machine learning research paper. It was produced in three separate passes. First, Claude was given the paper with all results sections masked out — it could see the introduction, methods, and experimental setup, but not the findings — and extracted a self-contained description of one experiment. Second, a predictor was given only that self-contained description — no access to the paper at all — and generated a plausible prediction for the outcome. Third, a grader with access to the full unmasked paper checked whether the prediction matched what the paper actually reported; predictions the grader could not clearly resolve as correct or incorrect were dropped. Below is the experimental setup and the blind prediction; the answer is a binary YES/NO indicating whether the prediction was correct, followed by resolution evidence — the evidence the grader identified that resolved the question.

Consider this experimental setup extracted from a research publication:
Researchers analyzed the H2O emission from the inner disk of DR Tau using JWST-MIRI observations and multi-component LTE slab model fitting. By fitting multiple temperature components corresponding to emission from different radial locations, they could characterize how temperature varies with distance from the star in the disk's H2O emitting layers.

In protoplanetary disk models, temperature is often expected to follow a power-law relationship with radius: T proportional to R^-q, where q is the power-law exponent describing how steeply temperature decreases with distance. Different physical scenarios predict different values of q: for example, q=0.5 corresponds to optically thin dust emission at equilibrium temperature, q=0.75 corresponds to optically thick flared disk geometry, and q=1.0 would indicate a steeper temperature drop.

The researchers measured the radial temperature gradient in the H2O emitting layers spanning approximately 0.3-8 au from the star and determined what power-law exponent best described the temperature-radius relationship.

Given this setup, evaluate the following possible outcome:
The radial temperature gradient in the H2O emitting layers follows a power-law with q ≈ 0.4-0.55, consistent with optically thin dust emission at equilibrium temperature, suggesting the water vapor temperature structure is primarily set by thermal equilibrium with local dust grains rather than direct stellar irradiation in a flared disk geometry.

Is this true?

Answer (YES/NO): YES